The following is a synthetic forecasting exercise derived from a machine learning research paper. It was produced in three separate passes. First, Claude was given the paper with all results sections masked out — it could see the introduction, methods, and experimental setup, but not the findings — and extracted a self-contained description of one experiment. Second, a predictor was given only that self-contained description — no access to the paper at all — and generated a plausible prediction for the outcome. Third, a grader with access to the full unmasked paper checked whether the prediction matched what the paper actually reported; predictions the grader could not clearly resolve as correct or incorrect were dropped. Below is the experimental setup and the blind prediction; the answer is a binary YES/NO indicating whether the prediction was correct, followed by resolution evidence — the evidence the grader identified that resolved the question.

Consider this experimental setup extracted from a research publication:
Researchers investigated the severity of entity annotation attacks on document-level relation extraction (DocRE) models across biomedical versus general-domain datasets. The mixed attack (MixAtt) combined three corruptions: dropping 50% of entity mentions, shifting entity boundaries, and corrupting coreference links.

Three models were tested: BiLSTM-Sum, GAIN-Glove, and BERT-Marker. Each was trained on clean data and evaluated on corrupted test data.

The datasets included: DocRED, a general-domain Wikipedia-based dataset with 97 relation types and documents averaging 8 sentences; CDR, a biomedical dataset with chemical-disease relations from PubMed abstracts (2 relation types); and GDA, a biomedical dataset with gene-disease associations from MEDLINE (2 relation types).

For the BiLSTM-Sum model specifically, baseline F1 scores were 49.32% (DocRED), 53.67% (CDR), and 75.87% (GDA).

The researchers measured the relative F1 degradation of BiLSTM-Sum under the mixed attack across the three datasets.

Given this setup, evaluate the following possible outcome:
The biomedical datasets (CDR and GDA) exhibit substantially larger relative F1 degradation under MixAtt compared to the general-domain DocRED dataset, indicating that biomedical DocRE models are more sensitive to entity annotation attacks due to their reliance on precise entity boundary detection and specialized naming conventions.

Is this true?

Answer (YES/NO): YES